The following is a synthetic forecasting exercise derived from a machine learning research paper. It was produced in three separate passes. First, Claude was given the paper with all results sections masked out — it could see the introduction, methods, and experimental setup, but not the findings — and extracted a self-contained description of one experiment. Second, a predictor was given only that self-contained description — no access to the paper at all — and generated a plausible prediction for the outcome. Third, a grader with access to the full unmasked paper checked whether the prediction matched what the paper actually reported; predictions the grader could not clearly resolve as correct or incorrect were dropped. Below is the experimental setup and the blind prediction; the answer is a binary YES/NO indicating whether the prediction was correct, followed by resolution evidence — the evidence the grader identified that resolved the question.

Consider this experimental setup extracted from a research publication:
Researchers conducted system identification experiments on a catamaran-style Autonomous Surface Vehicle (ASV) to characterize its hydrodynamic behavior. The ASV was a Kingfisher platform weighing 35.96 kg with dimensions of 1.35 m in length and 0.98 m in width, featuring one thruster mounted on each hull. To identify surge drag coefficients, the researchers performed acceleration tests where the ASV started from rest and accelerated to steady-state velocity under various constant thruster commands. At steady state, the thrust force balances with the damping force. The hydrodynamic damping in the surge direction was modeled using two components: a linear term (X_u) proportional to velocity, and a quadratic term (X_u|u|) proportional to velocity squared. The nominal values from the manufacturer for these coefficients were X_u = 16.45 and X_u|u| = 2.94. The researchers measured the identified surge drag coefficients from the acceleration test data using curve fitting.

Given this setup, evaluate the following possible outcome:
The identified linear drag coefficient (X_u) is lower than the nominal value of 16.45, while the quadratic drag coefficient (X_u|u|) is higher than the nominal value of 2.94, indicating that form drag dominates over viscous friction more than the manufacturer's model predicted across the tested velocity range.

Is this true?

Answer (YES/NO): YES